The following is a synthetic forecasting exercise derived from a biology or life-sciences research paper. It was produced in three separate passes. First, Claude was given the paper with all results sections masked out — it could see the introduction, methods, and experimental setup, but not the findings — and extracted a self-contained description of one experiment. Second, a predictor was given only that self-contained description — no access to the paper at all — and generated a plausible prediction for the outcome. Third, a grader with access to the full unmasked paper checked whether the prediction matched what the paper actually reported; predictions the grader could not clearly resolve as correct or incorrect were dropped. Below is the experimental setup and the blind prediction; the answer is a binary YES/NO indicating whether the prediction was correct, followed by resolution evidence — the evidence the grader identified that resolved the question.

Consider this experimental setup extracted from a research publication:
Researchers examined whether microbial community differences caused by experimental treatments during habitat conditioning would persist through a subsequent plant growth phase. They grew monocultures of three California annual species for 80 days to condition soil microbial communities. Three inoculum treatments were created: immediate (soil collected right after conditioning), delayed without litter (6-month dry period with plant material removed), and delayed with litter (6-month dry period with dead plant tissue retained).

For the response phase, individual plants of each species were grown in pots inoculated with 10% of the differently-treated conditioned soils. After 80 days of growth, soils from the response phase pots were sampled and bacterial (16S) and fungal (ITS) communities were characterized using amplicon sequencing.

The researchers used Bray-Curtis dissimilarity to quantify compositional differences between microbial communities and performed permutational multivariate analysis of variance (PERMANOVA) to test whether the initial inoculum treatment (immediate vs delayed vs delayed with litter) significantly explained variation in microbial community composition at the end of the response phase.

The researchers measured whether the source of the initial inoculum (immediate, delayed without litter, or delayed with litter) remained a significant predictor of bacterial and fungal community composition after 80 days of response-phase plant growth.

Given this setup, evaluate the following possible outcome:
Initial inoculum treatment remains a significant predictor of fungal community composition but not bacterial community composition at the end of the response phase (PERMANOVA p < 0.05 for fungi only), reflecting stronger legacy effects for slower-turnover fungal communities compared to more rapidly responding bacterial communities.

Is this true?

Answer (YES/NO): NO